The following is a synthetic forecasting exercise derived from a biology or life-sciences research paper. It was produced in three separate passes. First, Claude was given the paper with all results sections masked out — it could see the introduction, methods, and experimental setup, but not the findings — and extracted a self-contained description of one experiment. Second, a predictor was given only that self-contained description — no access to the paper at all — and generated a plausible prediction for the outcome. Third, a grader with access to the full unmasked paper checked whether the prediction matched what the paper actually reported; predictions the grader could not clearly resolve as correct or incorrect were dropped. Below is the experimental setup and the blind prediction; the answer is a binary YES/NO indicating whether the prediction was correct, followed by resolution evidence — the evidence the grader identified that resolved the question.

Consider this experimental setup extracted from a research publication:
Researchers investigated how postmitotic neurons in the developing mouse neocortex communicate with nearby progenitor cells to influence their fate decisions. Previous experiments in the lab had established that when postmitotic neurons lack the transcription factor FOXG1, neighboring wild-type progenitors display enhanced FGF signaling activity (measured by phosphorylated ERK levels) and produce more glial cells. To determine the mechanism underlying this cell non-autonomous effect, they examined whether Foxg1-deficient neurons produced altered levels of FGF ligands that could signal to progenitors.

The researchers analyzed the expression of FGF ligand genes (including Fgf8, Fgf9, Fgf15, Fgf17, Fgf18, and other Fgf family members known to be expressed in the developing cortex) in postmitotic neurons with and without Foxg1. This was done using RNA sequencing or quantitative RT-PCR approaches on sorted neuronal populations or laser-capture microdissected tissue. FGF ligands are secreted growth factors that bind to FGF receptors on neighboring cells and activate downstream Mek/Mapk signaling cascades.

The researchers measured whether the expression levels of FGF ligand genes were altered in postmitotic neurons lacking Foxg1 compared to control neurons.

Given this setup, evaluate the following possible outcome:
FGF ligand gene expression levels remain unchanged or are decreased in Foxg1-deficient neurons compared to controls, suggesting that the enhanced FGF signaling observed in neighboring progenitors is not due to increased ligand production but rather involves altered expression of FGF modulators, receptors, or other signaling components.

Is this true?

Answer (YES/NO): NO